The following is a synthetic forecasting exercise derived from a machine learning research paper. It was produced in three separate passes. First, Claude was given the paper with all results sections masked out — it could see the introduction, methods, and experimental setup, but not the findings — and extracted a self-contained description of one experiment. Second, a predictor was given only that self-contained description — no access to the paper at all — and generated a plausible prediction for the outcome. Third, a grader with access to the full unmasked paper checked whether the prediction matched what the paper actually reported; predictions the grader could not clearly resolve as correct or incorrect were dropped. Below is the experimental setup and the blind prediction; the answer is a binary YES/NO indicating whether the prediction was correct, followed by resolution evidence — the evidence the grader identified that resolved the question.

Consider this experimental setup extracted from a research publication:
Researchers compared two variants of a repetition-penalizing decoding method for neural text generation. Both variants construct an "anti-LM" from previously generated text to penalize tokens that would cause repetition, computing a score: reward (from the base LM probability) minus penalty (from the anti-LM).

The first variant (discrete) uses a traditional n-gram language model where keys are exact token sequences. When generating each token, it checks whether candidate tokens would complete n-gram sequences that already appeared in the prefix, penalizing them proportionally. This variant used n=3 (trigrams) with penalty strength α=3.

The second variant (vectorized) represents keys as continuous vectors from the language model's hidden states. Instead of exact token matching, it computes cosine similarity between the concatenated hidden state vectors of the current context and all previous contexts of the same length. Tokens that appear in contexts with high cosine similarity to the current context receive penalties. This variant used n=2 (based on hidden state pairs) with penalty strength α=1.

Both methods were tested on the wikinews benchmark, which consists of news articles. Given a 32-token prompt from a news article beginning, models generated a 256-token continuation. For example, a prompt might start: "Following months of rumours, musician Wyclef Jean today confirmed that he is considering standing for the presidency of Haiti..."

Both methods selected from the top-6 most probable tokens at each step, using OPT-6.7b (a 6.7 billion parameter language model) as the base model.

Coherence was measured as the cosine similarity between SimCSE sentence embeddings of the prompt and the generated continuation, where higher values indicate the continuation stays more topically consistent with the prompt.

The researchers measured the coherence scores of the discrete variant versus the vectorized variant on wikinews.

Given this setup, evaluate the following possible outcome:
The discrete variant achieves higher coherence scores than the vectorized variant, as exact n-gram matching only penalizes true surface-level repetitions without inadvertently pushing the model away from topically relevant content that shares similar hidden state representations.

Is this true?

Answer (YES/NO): YES